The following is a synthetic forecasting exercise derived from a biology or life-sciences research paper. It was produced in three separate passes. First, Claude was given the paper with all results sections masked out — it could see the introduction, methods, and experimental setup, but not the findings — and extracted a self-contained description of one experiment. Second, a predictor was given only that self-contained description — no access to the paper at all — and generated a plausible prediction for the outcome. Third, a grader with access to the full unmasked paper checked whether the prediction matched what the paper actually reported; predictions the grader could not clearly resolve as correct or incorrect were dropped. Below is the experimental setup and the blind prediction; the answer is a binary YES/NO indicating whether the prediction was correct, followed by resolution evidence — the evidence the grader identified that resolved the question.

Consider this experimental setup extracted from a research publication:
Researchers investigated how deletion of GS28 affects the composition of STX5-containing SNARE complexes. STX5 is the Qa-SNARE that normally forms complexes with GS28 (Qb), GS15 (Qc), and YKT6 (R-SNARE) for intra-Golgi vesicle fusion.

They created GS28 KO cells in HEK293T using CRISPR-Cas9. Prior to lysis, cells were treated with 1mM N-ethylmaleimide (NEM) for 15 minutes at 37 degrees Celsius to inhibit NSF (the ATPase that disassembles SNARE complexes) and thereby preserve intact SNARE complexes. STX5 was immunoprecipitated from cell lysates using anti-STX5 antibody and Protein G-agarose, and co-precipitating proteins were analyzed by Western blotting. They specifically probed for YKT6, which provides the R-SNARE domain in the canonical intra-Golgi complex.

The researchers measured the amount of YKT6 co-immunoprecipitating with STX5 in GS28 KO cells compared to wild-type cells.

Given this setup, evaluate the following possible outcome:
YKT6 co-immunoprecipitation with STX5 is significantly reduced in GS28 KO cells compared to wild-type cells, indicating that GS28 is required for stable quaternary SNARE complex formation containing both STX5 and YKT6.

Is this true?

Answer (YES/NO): NO